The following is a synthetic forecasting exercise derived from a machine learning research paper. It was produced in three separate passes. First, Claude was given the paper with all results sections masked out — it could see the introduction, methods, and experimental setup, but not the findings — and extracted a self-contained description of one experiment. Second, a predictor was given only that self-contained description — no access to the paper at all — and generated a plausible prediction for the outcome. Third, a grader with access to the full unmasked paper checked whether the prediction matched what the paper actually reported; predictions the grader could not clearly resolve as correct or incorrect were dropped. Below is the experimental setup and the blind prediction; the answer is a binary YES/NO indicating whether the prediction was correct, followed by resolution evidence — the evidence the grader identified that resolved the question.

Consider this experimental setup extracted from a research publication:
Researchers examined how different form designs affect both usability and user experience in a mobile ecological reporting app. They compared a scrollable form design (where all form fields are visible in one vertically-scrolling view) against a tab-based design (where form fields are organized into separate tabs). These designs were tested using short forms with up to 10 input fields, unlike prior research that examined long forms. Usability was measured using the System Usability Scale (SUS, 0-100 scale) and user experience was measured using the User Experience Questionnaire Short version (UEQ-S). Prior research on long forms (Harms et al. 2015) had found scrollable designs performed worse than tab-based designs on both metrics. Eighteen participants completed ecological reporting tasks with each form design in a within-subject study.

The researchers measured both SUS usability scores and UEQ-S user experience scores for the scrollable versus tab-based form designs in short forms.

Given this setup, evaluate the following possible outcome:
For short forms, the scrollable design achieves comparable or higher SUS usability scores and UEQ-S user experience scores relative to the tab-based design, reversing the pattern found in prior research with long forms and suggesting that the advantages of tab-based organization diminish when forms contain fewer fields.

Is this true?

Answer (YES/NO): YES